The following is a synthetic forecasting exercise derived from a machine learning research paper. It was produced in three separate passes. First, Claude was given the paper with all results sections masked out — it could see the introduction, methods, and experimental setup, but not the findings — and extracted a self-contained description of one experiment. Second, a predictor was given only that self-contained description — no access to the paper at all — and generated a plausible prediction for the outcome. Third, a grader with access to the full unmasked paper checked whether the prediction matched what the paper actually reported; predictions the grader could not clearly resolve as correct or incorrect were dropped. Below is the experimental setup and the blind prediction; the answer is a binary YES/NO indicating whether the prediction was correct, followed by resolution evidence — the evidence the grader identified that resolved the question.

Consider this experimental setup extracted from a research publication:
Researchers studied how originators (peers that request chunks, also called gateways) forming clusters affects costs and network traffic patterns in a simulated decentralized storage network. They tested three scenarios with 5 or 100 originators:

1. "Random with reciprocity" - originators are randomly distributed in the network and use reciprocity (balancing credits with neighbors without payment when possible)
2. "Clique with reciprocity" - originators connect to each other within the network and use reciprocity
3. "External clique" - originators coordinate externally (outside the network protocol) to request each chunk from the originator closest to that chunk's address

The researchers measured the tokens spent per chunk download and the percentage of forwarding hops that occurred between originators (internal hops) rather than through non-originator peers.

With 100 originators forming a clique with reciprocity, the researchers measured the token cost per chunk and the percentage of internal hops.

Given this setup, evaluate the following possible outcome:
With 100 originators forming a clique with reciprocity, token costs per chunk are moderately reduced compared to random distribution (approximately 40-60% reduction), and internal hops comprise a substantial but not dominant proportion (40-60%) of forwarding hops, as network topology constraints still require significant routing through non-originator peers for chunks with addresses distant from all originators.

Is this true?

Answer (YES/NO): YES